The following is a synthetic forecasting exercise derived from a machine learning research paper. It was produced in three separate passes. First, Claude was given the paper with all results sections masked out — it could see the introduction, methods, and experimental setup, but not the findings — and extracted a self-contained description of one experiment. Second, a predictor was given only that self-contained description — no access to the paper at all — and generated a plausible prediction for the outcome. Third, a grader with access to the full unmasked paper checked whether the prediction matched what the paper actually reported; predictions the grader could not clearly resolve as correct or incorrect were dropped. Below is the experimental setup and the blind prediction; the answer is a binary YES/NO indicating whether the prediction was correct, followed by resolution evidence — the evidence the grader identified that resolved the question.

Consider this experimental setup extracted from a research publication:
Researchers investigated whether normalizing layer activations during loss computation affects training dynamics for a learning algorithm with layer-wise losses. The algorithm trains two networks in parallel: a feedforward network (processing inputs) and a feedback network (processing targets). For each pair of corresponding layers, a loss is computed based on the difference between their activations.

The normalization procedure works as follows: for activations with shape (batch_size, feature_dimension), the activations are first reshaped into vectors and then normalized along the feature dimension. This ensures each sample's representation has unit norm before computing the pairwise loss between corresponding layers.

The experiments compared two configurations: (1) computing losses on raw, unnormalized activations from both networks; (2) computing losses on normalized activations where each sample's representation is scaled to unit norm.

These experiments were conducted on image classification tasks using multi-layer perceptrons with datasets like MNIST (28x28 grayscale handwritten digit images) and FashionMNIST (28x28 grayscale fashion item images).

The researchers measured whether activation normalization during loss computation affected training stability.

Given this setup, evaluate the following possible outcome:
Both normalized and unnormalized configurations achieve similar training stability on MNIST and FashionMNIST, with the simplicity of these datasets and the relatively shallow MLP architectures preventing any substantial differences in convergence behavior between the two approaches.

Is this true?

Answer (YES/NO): NO